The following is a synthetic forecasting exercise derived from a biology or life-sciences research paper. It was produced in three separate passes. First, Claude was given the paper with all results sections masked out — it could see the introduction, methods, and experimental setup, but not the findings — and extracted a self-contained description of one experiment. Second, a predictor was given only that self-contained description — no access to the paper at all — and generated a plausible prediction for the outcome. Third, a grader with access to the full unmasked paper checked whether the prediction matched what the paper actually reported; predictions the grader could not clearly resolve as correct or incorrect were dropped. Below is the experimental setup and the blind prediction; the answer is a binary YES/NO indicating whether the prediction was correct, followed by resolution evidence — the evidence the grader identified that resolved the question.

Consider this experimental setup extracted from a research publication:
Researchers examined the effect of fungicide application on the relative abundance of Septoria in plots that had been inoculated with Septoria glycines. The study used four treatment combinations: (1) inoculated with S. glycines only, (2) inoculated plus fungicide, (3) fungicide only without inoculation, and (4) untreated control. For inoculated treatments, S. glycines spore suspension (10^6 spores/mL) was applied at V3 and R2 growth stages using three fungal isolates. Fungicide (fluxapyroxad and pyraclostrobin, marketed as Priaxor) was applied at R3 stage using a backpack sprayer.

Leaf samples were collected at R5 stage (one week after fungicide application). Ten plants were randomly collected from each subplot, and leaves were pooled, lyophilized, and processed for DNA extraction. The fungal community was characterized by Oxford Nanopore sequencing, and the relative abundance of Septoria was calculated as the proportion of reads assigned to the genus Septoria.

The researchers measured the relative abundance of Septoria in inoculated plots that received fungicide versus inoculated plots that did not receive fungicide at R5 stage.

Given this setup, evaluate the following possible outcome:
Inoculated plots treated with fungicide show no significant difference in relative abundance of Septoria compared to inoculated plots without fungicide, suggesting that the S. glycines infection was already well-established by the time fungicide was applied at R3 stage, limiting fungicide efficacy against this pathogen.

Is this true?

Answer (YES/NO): YES